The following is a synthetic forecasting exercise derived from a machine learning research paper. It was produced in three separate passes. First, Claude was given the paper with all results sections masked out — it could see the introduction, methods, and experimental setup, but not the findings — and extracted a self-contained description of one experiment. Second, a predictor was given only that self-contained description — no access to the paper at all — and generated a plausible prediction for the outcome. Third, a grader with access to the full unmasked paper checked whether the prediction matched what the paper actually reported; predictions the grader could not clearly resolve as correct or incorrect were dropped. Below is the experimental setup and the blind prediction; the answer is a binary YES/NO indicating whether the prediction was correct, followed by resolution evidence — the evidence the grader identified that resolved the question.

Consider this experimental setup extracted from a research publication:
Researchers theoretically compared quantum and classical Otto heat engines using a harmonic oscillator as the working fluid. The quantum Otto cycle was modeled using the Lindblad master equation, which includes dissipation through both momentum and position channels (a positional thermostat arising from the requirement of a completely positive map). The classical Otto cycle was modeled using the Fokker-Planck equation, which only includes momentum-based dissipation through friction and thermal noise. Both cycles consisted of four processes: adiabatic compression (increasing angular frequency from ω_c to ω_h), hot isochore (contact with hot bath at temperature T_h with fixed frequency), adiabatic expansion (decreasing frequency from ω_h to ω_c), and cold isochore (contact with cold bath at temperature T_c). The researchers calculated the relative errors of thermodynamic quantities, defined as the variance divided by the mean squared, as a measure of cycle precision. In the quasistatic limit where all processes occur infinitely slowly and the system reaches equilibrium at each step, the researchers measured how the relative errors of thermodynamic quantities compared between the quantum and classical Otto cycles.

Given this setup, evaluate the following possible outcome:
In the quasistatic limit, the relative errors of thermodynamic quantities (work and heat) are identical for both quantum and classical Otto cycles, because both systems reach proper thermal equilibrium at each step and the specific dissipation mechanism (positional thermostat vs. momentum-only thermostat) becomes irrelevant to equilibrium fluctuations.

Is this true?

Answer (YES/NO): NO